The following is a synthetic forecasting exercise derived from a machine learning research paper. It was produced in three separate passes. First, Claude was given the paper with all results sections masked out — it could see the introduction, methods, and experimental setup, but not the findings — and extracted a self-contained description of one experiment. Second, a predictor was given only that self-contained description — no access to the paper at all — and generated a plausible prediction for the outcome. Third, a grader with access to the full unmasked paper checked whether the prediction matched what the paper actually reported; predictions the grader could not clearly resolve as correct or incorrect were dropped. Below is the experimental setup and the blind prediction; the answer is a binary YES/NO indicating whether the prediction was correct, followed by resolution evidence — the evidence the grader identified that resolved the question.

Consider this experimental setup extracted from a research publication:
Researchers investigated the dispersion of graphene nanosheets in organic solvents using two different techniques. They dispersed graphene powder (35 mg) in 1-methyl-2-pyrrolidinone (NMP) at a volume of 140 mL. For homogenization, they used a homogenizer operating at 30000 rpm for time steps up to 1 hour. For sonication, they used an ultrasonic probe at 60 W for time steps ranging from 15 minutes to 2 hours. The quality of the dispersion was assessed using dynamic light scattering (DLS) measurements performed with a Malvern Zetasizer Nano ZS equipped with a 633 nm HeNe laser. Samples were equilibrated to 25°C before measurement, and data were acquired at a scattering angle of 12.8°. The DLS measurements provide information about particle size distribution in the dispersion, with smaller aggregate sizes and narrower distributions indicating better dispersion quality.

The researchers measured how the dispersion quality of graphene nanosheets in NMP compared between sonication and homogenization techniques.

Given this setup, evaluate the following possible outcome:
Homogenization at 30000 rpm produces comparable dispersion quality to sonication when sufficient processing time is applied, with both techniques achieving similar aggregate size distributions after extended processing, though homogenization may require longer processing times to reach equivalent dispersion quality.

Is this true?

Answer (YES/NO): NO